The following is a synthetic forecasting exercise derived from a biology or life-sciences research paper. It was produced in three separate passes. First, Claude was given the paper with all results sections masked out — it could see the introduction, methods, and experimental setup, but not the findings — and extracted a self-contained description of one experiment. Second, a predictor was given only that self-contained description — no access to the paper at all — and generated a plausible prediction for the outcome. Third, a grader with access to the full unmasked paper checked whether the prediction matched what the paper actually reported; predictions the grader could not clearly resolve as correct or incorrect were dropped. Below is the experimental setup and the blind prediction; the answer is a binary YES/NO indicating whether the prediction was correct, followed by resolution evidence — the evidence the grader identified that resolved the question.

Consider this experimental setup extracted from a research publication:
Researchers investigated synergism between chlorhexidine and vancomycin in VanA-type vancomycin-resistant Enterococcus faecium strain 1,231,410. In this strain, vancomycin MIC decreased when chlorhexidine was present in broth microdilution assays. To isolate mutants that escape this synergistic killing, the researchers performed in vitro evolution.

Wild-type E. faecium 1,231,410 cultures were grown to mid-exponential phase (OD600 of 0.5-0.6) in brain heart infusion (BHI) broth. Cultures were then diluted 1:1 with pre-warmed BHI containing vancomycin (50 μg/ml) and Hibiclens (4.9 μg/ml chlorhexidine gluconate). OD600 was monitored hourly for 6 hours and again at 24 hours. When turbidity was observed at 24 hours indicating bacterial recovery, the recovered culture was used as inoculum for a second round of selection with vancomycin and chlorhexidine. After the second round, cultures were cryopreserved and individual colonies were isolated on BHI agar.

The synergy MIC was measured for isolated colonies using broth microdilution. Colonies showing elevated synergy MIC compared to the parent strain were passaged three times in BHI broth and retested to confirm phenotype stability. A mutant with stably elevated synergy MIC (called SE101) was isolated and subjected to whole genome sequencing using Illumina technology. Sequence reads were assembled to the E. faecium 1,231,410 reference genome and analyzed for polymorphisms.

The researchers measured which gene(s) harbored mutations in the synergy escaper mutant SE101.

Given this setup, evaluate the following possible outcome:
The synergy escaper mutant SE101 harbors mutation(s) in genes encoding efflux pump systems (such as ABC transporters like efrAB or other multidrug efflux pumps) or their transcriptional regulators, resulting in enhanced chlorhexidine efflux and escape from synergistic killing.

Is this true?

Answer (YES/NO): NO